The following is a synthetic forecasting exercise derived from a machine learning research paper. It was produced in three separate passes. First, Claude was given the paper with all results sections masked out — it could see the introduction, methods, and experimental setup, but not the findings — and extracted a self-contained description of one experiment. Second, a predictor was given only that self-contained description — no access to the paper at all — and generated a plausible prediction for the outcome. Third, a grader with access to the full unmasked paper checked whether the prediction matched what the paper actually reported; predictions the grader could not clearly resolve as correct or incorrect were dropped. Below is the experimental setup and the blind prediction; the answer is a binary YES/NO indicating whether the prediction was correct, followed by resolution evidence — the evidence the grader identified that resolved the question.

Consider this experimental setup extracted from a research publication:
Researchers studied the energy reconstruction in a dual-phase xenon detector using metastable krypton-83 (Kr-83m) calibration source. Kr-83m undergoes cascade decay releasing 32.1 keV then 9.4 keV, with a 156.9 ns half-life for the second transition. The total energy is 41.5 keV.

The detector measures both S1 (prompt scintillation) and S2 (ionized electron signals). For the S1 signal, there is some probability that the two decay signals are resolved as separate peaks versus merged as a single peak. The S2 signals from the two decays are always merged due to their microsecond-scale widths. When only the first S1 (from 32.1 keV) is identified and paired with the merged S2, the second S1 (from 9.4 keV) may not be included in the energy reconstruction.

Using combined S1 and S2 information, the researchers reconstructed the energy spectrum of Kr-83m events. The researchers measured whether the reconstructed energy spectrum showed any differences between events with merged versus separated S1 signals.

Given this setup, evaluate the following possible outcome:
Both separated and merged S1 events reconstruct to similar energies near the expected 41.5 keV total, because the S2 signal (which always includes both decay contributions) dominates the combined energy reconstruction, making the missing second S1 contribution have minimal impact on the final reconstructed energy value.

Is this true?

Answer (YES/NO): NO